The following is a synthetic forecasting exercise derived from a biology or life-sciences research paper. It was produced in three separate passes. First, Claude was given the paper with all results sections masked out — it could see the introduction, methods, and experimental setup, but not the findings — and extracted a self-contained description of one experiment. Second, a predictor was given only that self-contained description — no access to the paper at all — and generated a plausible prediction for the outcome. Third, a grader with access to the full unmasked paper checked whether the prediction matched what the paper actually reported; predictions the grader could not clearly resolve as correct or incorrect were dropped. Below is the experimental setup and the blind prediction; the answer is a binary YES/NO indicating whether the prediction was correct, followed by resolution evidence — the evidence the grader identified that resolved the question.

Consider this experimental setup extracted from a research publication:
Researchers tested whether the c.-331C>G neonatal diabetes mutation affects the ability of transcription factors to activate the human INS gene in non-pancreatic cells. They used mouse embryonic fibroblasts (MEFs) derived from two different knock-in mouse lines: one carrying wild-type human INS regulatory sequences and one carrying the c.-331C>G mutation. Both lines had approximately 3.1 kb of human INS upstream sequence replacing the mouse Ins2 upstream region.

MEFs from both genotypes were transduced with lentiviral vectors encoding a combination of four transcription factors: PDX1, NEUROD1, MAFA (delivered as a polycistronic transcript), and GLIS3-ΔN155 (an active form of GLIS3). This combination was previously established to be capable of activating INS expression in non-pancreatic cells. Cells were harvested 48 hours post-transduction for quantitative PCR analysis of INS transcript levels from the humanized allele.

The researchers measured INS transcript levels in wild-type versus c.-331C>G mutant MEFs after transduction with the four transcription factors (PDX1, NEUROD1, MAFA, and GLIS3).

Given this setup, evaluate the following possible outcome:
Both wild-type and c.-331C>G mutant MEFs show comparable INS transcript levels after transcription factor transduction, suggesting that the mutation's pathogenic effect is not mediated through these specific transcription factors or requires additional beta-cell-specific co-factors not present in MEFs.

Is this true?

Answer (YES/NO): NO